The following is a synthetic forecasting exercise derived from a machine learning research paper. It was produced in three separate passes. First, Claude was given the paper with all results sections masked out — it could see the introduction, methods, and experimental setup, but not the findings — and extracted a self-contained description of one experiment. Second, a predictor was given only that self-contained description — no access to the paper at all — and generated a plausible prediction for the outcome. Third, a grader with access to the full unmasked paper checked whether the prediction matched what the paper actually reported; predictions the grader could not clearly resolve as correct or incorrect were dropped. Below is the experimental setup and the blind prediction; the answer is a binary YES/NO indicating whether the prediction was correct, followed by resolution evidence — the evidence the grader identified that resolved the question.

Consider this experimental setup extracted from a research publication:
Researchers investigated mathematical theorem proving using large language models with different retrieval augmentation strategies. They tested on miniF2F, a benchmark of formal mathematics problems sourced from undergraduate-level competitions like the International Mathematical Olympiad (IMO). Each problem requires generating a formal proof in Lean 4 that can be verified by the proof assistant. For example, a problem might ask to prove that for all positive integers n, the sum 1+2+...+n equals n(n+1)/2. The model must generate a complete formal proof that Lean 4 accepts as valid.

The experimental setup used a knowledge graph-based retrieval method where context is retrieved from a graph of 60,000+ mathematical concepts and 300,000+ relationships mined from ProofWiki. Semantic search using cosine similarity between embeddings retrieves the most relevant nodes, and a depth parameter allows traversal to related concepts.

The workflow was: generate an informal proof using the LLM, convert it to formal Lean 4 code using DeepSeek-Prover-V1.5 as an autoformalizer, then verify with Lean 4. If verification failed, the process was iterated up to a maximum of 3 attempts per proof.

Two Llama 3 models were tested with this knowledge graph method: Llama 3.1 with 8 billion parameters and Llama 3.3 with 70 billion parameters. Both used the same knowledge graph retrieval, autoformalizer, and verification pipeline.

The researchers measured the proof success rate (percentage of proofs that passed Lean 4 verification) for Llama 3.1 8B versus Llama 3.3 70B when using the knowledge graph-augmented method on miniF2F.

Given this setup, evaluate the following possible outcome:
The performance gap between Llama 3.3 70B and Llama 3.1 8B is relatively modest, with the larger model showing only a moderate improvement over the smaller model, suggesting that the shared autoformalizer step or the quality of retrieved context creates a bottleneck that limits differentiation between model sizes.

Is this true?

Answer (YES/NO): NO